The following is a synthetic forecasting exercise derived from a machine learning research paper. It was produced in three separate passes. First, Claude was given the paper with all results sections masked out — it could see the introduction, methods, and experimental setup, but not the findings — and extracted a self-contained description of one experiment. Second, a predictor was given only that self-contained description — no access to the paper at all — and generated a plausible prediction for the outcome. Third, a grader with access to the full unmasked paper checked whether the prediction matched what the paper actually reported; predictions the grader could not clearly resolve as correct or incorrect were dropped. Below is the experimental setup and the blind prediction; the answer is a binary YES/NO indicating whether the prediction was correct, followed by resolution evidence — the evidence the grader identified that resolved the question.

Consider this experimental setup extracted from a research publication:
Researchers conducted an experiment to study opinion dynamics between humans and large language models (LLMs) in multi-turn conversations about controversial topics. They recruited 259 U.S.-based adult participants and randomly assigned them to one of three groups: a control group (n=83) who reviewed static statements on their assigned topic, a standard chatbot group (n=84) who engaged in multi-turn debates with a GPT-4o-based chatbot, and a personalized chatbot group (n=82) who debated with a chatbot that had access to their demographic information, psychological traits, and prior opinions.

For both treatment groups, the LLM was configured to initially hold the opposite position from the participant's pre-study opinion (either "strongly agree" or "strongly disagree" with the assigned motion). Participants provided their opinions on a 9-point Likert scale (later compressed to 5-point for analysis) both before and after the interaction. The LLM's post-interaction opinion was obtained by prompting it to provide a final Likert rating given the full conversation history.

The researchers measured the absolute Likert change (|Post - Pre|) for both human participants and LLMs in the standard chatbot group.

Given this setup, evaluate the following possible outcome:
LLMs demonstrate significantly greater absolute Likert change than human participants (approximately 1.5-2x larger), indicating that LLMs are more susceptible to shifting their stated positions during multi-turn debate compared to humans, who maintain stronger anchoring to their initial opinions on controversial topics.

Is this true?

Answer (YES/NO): NO